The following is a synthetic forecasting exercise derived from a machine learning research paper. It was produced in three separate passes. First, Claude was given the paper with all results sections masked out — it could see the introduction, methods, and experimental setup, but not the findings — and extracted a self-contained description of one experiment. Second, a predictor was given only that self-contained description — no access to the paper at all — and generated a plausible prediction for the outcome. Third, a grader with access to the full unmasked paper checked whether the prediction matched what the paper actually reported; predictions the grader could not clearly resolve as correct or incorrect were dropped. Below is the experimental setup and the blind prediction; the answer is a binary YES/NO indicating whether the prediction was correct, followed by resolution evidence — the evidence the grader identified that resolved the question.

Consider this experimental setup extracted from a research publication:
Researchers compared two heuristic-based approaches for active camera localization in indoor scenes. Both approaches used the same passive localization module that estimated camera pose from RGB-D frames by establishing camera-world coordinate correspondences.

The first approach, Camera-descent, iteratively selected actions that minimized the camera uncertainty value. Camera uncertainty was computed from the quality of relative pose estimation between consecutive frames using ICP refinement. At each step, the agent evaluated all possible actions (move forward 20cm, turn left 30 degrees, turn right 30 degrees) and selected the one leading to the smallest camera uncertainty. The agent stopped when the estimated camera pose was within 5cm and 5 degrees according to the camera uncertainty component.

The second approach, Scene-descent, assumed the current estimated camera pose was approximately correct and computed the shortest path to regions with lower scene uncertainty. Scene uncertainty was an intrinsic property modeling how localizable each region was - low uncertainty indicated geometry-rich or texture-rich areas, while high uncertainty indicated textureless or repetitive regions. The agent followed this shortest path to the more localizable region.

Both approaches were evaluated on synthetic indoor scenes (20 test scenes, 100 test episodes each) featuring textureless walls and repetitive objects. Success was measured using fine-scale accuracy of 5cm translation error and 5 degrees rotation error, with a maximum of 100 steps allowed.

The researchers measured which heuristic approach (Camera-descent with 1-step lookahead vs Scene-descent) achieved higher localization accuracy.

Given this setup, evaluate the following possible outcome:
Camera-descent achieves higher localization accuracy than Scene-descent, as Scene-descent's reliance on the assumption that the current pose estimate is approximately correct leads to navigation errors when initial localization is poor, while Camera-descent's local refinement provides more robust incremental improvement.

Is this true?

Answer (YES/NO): YES